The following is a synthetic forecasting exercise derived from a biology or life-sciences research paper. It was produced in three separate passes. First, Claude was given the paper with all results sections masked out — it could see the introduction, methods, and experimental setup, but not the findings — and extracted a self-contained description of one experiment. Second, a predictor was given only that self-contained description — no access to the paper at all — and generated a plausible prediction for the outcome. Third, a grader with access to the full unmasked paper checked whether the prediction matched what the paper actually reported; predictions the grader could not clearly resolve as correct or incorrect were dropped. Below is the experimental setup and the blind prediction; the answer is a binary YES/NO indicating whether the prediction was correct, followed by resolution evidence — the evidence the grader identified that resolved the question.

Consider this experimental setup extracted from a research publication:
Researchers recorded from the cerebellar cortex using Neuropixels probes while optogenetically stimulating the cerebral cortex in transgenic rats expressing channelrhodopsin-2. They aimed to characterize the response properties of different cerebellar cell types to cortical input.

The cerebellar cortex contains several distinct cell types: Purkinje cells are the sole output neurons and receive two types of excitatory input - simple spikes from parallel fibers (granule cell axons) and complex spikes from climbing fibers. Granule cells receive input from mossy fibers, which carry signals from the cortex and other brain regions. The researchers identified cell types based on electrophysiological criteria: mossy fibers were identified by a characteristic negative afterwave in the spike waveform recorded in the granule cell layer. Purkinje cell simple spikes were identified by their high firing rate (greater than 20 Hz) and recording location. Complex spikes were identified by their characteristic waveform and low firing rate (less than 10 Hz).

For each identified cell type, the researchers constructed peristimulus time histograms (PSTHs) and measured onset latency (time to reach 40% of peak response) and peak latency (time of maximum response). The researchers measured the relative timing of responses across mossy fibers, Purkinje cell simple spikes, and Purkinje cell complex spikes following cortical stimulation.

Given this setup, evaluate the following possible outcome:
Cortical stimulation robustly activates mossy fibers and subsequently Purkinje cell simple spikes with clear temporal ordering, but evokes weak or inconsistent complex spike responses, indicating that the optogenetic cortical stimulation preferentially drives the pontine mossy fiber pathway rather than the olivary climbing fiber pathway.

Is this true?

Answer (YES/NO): NO